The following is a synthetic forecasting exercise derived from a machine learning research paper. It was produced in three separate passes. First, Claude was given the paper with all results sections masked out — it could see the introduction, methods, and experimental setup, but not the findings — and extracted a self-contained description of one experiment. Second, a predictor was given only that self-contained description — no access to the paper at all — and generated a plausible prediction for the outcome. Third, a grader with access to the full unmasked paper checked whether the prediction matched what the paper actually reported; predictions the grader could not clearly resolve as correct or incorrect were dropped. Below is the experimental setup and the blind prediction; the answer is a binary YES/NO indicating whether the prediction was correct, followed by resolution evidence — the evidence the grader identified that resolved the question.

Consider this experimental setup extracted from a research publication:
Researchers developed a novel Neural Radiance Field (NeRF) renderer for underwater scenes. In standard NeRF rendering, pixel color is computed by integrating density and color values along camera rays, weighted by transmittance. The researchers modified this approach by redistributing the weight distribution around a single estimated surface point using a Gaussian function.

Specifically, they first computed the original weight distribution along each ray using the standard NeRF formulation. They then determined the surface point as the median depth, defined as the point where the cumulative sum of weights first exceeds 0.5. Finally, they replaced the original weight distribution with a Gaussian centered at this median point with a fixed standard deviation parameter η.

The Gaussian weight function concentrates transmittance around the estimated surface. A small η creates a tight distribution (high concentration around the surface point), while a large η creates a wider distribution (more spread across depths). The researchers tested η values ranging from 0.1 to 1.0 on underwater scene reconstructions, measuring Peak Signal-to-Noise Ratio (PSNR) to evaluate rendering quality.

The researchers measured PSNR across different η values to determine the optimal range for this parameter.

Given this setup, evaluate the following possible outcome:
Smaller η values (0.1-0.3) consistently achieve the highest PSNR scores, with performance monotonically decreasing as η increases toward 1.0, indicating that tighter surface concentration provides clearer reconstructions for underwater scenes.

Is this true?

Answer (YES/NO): NO